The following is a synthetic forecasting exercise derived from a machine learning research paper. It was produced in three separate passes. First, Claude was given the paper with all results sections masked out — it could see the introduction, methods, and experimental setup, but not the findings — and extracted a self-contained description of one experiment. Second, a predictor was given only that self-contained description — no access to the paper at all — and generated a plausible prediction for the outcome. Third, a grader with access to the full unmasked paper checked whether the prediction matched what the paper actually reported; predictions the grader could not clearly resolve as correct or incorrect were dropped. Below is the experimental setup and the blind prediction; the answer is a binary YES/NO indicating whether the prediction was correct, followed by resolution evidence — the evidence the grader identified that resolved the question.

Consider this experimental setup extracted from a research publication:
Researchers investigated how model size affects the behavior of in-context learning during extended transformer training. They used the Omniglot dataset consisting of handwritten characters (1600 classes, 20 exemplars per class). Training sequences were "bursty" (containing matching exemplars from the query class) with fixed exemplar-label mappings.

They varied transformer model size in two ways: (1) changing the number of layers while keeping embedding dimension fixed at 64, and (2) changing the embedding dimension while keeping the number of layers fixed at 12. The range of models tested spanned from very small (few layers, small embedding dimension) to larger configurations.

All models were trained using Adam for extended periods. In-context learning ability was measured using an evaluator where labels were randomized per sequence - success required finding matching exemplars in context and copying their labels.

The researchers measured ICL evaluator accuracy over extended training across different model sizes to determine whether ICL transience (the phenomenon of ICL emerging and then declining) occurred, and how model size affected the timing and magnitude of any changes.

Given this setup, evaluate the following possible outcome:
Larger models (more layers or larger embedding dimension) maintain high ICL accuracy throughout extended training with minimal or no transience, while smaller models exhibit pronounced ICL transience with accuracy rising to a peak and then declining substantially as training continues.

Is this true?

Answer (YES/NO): NO